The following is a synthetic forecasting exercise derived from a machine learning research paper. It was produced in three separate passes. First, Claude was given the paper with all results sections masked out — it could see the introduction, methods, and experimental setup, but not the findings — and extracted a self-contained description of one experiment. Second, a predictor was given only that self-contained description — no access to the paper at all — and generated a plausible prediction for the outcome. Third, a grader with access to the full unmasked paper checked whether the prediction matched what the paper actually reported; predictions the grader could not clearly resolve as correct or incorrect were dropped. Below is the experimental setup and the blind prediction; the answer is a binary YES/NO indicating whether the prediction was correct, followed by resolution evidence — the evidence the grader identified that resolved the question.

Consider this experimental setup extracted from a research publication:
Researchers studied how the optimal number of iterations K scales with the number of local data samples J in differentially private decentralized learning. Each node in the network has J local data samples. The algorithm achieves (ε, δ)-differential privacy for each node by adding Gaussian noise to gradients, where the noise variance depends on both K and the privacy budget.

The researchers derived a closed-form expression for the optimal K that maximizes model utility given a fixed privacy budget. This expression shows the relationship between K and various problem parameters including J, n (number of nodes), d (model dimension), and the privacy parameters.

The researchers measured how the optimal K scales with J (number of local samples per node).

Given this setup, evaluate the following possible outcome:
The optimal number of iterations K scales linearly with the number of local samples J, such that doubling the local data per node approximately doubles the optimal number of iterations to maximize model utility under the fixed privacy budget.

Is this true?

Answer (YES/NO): NO